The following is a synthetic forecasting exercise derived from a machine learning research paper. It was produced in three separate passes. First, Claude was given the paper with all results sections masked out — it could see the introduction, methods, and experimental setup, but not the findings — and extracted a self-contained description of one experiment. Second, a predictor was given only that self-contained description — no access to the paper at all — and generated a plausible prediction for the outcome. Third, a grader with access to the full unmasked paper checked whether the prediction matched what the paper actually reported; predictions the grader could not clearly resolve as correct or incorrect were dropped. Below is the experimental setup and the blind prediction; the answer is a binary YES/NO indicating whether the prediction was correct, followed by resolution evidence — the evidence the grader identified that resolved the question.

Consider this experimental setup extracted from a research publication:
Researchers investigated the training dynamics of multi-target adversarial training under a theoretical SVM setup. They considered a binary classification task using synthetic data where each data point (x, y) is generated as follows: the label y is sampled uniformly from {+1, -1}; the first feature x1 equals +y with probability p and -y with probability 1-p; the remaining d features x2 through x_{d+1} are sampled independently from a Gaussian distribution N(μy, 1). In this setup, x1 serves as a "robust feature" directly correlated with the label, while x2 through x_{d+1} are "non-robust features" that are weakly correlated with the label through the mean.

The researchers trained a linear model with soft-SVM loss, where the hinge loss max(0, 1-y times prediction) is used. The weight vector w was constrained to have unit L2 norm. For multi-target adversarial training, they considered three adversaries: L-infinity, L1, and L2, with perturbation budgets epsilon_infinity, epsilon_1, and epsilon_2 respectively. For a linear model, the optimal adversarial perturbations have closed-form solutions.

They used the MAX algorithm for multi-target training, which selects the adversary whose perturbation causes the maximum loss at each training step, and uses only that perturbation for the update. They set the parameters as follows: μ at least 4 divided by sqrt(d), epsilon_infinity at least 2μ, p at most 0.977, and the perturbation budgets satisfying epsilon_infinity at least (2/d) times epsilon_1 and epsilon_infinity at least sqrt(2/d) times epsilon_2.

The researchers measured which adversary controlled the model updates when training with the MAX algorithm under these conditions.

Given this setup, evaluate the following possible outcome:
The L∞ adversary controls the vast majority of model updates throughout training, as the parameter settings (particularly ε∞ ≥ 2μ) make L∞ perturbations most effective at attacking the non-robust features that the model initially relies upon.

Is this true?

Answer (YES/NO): YES